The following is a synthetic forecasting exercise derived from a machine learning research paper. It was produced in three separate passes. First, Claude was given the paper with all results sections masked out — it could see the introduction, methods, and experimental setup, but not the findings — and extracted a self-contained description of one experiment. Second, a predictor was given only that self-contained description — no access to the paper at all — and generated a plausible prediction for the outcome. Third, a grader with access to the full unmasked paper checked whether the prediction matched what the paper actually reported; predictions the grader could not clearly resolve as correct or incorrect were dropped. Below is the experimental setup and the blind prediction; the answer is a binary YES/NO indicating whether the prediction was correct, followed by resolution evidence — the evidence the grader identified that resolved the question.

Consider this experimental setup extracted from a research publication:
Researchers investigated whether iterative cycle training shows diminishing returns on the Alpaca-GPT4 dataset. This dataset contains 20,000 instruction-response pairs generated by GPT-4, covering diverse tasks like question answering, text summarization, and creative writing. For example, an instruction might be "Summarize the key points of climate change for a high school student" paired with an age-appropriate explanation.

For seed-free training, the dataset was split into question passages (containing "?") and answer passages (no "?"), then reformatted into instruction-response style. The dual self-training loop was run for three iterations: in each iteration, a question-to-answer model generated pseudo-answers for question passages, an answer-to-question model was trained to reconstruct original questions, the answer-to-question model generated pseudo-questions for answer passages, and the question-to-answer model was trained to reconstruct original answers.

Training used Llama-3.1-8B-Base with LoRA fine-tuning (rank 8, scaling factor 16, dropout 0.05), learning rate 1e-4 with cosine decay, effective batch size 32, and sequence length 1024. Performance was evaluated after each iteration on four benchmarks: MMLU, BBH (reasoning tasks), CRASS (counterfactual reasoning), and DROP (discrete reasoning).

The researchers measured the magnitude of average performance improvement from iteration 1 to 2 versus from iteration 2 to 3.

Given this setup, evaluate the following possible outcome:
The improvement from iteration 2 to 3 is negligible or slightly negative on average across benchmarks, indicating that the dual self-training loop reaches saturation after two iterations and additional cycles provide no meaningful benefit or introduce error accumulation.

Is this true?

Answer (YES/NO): NO